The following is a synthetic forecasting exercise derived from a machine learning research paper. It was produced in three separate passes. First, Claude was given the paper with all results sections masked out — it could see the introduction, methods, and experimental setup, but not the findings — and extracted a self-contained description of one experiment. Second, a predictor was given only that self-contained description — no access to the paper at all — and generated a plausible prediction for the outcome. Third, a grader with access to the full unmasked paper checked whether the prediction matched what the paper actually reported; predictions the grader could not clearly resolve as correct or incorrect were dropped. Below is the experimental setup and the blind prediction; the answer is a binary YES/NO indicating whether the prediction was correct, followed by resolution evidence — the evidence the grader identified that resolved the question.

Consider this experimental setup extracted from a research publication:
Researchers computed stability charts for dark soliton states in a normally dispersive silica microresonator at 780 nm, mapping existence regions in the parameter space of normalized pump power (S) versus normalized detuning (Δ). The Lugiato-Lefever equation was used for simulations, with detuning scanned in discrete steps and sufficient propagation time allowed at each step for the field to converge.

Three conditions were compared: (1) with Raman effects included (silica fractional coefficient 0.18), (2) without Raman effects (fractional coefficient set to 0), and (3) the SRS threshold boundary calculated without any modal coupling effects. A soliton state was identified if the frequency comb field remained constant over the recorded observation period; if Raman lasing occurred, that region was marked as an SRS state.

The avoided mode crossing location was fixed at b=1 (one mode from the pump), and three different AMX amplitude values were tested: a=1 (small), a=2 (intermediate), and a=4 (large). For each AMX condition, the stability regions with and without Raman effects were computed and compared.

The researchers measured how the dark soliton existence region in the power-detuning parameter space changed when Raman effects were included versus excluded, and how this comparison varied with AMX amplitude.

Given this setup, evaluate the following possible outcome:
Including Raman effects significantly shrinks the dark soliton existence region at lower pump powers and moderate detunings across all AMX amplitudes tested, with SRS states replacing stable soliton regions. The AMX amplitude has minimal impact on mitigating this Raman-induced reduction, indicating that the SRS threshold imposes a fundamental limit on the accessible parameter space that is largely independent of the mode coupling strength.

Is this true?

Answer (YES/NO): NO